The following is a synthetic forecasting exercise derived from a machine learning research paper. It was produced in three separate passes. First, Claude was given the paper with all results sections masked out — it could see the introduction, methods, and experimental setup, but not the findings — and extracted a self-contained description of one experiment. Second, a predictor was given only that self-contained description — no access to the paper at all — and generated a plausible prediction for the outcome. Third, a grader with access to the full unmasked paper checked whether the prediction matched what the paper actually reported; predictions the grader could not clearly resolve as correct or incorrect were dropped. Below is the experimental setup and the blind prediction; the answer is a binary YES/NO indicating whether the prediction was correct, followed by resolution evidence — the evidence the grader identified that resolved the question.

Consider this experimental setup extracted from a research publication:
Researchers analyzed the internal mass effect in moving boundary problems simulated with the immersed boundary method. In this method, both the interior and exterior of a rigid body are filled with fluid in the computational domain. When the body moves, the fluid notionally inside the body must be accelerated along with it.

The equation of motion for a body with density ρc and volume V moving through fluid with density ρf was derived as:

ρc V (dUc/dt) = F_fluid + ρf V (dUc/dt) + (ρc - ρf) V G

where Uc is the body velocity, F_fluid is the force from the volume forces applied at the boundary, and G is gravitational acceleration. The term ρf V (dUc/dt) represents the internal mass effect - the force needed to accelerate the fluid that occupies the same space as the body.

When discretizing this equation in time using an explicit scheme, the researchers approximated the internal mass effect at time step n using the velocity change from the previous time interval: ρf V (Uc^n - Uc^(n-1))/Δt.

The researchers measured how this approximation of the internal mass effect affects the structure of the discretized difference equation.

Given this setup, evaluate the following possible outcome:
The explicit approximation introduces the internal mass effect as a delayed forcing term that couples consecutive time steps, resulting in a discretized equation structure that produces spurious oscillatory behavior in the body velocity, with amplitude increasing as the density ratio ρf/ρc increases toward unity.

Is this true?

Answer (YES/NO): NO